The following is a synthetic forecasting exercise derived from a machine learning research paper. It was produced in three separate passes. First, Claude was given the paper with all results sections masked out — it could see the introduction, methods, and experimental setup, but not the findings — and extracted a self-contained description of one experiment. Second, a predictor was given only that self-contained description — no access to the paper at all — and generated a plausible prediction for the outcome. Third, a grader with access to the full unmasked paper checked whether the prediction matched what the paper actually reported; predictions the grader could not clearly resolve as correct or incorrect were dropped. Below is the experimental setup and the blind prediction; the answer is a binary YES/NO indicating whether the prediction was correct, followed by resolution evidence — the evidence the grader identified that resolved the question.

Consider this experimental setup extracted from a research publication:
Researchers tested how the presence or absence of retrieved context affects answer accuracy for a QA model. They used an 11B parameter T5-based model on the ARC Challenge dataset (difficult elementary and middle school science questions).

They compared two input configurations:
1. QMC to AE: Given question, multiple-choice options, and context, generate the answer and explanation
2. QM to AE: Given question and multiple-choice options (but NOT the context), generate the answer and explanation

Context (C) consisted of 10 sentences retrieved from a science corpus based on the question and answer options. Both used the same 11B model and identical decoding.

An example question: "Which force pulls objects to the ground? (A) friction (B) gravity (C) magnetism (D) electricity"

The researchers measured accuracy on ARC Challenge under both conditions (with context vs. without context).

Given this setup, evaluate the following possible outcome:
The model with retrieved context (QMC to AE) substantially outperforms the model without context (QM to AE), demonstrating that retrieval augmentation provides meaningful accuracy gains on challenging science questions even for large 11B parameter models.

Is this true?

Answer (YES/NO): NO